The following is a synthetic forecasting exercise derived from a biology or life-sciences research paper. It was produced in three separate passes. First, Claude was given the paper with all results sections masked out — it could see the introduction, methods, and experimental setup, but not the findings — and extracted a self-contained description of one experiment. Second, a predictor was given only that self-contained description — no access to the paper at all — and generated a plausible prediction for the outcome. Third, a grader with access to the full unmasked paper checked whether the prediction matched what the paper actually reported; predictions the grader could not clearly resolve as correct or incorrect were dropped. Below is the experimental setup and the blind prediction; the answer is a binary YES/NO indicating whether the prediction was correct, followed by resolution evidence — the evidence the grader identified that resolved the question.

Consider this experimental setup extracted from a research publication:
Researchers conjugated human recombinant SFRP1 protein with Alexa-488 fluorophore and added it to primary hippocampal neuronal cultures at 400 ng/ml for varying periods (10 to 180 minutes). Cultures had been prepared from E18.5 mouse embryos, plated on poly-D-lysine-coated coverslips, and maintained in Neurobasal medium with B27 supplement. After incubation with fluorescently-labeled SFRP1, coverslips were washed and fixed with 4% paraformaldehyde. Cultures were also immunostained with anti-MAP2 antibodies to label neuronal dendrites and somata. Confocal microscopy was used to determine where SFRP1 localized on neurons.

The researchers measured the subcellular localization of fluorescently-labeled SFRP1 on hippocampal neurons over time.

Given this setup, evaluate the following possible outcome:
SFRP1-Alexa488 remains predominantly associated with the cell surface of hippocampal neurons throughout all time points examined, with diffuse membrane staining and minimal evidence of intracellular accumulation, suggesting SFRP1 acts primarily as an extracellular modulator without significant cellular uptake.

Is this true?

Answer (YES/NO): NO